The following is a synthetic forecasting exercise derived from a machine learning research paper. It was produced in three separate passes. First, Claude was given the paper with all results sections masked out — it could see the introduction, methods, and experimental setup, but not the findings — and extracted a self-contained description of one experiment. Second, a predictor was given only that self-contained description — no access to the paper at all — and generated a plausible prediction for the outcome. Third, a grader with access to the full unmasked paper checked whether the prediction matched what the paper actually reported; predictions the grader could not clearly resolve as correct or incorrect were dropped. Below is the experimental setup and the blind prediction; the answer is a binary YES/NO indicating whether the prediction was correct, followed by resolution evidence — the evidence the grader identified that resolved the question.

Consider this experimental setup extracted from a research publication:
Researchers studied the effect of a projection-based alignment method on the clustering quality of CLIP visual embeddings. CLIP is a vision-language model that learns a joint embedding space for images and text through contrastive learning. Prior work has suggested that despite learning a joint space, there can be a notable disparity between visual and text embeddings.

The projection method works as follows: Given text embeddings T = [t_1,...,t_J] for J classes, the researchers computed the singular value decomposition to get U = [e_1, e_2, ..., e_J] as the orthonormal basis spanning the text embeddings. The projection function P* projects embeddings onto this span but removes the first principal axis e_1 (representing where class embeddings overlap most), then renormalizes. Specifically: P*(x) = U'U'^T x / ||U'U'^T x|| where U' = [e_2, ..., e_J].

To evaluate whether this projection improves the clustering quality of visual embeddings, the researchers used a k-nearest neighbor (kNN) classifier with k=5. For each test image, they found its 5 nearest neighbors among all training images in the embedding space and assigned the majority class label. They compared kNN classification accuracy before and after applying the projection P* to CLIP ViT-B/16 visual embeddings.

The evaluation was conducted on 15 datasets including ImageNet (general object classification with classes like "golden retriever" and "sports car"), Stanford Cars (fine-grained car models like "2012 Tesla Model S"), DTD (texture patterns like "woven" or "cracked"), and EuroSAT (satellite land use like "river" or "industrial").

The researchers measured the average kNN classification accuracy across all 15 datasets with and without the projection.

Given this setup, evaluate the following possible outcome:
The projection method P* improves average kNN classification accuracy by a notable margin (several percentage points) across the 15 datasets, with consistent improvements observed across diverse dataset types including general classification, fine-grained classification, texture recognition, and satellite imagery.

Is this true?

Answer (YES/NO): NO